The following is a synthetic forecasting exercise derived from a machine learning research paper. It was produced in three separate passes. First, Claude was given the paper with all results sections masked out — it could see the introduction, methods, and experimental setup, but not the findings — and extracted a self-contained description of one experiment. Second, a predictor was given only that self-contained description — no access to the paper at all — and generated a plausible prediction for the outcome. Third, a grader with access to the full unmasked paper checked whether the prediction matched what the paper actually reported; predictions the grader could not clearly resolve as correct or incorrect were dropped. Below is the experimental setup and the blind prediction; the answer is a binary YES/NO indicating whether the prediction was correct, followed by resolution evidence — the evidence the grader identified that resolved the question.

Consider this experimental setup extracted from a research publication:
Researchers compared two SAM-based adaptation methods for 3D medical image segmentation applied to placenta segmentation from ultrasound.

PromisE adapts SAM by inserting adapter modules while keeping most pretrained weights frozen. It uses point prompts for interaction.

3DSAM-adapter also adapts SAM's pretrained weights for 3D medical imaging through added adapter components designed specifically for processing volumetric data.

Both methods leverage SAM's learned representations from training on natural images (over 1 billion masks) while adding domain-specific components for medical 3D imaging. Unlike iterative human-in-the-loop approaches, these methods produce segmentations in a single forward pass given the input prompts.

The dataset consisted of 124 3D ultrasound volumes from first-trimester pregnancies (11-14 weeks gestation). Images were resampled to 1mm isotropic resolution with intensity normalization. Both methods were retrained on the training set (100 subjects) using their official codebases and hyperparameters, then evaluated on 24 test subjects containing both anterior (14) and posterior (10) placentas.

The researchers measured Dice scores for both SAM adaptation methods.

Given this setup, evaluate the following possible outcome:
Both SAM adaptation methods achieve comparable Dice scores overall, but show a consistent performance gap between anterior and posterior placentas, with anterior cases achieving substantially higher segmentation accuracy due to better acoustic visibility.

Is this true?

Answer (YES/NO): NO